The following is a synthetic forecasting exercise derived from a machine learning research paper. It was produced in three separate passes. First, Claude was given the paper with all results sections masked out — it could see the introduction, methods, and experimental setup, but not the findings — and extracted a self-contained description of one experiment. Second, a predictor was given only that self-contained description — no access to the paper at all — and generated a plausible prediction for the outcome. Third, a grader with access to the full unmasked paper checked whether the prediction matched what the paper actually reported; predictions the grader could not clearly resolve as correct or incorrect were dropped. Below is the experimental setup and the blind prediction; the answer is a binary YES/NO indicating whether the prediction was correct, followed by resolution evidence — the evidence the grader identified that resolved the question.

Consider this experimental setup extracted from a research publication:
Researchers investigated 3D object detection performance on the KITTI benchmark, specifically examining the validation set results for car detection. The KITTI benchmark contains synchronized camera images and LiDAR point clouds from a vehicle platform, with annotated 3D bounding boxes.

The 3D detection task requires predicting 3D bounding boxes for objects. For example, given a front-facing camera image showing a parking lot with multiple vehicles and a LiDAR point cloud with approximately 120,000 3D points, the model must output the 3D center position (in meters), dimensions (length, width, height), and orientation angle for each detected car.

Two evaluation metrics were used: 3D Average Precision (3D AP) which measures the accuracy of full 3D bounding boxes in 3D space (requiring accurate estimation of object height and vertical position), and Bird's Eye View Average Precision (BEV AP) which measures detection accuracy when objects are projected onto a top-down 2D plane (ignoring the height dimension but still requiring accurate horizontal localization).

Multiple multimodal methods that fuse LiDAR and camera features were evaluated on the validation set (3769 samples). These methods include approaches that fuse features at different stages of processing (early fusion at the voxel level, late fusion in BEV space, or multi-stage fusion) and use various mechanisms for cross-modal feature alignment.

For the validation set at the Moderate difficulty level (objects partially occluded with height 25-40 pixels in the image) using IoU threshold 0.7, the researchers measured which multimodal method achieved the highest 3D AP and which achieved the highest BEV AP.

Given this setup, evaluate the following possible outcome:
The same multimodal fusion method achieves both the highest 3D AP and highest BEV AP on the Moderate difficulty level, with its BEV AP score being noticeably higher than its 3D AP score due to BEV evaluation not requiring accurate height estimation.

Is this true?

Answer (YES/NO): NO